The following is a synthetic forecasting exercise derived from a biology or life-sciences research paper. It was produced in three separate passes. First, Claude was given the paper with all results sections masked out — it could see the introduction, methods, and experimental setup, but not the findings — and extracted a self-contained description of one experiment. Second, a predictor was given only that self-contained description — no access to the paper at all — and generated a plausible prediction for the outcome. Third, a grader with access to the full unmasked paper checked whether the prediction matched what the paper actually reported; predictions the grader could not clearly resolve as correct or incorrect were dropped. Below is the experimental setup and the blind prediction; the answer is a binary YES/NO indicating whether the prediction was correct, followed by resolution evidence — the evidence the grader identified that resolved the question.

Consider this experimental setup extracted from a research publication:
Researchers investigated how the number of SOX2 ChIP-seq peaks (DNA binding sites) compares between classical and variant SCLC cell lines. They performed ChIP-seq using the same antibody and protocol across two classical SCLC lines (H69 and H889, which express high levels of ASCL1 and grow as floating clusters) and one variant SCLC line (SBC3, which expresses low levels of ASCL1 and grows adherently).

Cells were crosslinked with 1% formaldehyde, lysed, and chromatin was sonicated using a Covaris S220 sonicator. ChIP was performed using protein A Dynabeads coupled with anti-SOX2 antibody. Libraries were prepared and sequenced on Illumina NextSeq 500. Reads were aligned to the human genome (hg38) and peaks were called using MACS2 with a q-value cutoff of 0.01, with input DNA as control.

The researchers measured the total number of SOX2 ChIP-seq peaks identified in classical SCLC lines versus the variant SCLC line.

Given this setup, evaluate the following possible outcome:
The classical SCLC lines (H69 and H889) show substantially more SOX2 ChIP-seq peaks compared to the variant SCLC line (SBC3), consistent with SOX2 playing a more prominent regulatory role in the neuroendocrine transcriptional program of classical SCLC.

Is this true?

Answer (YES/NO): NO